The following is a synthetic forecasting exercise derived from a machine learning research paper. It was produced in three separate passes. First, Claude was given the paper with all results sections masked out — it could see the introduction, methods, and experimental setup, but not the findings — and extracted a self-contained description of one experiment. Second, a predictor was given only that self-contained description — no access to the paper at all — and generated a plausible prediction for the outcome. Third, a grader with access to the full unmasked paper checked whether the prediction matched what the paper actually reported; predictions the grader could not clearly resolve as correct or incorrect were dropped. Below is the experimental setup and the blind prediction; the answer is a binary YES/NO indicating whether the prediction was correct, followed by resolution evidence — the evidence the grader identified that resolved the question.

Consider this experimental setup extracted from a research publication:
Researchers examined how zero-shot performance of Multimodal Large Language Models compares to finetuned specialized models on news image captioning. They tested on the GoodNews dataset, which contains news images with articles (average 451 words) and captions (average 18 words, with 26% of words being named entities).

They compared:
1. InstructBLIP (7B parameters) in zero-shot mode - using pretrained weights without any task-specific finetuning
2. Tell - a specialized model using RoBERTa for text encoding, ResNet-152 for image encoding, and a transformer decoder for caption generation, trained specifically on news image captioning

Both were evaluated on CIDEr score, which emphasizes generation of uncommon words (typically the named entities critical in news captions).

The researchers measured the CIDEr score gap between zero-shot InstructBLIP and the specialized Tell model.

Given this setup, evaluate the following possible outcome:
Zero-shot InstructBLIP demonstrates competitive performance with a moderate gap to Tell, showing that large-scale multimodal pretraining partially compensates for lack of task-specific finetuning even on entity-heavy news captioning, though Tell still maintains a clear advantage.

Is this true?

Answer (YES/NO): NO